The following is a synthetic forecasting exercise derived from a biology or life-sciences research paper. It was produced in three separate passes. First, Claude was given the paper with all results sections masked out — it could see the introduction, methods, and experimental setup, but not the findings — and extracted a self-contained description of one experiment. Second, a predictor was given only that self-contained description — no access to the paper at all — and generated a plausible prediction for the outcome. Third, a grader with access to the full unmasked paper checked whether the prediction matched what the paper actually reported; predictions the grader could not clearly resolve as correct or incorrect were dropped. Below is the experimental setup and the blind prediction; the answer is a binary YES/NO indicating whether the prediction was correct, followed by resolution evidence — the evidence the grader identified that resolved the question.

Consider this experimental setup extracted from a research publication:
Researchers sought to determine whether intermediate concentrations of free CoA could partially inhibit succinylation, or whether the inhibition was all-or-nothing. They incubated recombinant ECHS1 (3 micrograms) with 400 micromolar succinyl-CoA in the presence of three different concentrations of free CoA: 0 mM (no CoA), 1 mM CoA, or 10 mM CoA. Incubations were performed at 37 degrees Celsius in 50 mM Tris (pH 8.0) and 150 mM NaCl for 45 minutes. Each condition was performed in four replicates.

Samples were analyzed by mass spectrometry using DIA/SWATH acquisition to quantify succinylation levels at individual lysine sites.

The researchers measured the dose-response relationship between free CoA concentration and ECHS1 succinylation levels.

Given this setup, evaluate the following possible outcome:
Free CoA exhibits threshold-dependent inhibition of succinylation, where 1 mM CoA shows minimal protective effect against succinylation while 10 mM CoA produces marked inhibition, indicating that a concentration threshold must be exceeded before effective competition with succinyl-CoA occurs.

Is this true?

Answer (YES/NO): NO